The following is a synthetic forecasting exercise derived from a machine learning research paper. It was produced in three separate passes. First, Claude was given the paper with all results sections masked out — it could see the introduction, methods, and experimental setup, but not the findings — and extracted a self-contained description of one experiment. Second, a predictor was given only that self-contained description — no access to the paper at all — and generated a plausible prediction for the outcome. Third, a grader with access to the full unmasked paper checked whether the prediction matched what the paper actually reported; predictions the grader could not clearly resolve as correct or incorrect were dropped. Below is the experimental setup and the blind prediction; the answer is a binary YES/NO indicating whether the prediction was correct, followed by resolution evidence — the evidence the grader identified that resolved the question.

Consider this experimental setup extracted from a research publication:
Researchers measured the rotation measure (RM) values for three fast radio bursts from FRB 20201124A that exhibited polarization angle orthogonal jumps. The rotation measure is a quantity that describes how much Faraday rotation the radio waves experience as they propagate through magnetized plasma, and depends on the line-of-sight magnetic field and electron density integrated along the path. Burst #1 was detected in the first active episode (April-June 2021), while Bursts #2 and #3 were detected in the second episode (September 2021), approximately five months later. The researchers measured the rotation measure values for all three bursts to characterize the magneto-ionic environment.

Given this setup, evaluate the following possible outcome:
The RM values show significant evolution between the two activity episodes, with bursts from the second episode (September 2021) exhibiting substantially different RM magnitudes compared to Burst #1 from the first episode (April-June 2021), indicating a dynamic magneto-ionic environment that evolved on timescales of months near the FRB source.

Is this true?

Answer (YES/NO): YES